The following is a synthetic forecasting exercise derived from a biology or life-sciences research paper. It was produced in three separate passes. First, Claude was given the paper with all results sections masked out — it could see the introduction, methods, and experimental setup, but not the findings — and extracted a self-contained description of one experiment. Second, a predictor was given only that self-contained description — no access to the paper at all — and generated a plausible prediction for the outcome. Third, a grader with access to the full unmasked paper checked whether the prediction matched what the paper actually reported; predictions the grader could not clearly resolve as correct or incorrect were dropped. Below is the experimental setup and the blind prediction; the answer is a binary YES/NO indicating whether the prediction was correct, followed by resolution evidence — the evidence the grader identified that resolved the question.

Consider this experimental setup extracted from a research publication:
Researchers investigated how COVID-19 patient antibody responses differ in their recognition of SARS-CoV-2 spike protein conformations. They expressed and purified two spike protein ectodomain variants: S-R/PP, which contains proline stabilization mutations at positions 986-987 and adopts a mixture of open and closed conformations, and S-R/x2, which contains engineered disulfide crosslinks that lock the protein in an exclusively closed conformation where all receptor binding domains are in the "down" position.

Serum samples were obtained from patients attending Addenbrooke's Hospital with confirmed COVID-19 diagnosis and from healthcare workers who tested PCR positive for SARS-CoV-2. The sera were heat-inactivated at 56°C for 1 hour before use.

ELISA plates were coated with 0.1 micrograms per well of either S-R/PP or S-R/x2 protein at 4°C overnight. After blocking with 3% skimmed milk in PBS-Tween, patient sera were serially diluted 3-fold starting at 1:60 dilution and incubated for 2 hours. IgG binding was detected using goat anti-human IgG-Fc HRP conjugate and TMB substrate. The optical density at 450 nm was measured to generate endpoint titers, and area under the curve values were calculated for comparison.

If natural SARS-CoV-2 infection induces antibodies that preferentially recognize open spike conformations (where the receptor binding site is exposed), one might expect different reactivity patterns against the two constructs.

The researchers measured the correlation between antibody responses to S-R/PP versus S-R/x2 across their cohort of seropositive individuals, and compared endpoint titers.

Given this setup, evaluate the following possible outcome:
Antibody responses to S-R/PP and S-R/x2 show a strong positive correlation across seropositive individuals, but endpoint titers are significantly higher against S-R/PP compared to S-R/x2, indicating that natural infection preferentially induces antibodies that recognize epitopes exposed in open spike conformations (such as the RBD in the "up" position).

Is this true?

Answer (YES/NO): YES